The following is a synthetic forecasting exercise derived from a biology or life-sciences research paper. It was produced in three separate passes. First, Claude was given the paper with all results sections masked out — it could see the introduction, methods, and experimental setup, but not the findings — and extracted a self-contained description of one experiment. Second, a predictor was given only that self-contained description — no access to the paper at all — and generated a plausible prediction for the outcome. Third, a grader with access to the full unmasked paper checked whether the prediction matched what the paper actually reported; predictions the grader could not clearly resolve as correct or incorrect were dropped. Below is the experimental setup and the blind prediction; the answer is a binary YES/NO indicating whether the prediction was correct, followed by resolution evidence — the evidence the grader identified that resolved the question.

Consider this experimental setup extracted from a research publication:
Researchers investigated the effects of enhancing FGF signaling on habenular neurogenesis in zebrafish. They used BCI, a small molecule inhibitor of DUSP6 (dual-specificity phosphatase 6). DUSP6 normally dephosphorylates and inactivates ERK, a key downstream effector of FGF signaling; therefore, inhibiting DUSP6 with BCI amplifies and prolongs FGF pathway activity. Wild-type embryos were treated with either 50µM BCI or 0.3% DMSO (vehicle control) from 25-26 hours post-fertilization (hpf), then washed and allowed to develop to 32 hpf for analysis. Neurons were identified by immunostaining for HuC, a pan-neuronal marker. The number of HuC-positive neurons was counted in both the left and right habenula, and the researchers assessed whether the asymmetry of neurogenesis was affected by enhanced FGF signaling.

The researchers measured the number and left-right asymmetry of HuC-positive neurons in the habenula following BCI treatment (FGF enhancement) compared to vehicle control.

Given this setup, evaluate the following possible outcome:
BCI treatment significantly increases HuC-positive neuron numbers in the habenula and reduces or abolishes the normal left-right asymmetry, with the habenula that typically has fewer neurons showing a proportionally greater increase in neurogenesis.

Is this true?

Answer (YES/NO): NO